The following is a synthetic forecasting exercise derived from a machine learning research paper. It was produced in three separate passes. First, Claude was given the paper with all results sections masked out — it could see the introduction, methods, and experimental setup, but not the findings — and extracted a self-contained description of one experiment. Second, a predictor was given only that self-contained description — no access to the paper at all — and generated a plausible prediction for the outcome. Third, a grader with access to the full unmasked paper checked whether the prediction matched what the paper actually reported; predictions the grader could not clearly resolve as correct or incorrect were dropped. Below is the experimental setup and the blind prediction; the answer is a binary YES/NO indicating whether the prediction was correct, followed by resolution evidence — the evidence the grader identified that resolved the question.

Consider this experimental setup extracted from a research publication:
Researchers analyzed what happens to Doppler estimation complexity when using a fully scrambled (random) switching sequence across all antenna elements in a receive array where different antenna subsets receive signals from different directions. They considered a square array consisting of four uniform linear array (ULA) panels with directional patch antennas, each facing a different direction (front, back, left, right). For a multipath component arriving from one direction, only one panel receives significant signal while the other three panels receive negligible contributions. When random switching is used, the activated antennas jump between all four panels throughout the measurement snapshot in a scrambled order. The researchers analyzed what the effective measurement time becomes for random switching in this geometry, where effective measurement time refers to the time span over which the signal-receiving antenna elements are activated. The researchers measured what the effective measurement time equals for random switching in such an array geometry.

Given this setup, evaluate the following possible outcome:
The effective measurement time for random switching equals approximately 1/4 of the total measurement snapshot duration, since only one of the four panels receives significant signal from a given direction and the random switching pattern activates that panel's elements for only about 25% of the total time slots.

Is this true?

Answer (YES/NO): NO